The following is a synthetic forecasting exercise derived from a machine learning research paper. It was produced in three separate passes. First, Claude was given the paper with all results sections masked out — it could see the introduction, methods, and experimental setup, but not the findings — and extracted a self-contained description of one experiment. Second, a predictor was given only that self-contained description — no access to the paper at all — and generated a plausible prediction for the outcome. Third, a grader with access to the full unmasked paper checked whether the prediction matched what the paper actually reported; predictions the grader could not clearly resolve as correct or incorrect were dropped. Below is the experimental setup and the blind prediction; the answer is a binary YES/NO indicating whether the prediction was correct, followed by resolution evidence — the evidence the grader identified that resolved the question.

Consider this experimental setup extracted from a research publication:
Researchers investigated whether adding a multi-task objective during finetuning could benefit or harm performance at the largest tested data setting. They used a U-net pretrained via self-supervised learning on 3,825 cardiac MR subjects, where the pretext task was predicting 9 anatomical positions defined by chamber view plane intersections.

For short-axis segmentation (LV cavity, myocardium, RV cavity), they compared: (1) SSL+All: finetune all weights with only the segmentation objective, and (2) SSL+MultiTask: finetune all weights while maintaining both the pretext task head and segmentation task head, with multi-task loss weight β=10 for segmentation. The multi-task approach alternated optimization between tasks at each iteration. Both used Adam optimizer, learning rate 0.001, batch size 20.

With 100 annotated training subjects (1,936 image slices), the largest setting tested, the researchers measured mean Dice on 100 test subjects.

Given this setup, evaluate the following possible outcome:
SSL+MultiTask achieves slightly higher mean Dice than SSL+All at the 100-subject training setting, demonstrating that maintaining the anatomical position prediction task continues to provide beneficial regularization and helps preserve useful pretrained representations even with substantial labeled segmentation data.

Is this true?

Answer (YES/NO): YES